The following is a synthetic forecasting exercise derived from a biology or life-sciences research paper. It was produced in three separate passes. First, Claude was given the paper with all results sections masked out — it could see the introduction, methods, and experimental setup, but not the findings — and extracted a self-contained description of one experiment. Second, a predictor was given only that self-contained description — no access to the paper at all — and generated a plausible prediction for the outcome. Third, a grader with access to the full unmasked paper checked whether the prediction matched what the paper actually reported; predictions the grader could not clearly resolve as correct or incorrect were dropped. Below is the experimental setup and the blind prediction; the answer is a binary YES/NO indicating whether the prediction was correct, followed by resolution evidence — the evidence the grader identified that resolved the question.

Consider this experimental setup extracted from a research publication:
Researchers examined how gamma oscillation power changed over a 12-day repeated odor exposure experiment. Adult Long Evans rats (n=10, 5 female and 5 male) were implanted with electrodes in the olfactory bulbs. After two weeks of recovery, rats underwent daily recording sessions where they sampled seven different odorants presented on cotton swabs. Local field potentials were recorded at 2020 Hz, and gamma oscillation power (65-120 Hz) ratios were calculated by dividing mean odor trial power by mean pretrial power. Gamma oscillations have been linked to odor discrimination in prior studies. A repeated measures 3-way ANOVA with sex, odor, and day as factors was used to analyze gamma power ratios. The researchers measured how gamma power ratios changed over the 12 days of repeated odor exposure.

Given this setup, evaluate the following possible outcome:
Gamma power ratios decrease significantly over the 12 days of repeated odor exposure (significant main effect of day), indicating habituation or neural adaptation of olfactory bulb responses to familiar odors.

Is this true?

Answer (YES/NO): NO